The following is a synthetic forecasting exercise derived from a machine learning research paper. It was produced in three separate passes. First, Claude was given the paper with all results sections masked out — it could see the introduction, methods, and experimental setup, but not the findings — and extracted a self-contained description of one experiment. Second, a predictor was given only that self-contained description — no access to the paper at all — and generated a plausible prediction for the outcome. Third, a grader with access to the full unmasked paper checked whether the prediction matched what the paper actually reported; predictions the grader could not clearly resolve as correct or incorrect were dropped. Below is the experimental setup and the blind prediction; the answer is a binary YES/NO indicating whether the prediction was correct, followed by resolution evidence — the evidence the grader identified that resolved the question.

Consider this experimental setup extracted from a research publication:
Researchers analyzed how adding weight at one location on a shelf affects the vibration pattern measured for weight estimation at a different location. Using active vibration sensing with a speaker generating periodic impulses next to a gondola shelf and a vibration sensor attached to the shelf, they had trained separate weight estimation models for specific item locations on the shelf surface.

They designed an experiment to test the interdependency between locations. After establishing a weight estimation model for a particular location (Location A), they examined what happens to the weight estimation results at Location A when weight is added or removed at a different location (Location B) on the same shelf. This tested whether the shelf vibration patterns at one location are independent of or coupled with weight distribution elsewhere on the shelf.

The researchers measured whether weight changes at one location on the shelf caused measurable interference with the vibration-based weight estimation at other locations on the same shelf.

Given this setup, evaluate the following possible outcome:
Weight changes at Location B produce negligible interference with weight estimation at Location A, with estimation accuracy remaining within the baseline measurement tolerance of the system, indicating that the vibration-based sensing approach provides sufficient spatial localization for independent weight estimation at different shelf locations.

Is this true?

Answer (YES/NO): NO